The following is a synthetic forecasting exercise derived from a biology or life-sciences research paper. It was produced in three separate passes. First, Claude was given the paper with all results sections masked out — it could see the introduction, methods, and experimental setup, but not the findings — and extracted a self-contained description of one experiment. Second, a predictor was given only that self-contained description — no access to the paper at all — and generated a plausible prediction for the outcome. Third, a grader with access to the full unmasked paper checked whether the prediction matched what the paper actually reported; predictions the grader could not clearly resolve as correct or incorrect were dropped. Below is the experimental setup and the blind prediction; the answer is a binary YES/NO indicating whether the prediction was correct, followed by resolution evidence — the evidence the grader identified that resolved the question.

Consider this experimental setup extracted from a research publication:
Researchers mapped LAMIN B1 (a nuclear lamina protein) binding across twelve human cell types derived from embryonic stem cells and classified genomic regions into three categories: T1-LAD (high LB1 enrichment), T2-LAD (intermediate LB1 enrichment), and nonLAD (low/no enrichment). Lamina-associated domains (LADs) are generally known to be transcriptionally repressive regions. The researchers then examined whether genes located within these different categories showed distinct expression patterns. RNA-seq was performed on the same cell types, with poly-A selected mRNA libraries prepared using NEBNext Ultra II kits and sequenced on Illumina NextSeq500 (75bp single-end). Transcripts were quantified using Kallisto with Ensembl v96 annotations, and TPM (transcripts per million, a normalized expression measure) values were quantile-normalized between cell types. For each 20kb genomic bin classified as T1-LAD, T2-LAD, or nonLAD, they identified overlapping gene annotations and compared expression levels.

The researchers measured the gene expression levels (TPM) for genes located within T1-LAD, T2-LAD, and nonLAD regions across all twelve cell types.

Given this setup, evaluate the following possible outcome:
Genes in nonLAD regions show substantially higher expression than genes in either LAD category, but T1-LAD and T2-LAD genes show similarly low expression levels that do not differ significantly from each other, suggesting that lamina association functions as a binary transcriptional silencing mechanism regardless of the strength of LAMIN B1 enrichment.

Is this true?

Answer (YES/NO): NO